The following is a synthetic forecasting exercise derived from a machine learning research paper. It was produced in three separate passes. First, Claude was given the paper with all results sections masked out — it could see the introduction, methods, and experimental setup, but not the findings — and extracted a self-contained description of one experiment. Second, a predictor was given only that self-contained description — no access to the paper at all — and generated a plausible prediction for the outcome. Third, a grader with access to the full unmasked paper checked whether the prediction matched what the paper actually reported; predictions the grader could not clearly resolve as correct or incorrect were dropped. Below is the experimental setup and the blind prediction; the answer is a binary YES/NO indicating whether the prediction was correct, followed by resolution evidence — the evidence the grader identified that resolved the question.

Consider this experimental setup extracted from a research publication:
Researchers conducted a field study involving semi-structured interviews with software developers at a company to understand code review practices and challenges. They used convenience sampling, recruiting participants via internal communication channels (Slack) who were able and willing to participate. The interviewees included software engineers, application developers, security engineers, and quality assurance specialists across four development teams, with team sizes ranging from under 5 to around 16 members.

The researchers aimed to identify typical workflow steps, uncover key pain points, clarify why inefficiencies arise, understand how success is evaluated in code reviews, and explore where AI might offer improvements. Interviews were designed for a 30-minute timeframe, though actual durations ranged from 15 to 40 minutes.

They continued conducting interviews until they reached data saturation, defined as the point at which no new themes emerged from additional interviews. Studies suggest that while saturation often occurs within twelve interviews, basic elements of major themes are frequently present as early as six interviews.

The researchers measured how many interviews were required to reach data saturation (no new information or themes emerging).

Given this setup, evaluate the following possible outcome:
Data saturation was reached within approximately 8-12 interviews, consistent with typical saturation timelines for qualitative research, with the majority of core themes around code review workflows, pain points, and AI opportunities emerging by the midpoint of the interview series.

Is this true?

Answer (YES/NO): NO